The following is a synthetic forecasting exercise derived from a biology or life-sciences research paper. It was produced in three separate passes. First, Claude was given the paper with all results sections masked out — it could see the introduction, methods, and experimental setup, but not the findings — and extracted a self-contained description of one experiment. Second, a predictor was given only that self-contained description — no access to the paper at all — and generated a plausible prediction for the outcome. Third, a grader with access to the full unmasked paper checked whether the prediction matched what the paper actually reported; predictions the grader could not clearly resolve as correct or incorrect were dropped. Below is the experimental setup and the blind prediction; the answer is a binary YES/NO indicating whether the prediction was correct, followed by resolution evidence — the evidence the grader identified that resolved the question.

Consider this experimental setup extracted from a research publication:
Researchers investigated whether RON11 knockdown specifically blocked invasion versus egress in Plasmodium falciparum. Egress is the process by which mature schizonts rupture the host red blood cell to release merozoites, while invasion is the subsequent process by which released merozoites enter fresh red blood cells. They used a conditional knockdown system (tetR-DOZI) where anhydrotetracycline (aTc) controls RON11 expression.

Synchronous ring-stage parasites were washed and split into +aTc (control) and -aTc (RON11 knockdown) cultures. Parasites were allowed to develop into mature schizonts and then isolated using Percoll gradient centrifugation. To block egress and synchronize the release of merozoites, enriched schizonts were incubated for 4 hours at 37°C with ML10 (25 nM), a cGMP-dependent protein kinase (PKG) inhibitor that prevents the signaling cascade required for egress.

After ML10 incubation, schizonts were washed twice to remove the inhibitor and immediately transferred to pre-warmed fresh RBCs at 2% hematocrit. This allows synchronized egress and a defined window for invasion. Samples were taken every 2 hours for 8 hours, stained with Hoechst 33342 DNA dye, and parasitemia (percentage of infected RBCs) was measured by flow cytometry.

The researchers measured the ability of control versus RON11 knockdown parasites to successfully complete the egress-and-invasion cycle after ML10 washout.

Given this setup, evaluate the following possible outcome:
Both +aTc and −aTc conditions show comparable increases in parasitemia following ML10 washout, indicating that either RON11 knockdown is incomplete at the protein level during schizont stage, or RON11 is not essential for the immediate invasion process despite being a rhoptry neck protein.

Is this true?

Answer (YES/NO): NO